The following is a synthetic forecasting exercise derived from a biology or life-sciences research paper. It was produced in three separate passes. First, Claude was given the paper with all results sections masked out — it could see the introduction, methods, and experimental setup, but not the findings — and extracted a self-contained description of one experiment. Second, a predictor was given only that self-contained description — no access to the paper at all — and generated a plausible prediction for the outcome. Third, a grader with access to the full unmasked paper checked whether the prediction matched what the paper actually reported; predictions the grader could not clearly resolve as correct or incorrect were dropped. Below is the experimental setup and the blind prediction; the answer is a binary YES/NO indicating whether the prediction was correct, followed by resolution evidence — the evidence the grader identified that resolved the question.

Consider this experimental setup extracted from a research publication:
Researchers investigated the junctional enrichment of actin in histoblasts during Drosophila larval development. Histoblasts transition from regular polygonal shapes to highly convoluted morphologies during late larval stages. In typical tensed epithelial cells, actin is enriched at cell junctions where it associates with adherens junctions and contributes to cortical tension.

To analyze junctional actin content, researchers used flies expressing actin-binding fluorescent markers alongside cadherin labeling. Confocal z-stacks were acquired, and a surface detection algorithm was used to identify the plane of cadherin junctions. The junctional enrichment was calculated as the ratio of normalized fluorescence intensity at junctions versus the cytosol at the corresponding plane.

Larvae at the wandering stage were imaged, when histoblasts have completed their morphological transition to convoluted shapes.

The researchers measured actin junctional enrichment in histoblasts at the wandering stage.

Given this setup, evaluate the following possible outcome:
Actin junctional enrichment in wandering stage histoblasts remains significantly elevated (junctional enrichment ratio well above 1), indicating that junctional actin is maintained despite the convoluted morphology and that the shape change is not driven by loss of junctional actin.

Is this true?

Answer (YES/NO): NO